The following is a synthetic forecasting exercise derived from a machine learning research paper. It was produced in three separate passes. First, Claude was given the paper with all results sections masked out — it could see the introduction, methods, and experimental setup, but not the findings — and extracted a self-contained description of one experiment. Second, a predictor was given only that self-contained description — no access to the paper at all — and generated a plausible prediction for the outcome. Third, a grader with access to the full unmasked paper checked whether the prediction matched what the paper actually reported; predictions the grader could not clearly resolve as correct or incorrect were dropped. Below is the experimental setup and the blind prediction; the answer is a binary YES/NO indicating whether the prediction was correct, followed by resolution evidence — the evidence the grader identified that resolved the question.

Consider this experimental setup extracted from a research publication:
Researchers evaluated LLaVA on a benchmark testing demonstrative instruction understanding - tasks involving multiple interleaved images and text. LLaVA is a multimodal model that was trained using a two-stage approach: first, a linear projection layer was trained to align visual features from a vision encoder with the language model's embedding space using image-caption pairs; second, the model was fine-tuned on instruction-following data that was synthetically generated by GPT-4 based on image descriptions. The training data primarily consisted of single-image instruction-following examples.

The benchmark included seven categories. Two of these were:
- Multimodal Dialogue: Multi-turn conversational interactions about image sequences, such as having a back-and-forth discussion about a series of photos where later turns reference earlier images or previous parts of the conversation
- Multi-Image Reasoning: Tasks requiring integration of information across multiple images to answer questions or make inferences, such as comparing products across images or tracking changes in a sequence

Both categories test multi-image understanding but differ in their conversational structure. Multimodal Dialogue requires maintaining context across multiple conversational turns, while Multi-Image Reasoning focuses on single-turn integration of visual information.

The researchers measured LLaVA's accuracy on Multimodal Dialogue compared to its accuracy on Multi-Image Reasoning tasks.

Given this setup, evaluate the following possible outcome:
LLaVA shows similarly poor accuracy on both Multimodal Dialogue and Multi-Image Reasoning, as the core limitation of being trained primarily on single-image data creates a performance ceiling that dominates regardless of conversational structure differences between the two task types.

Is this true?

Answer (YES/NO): NO